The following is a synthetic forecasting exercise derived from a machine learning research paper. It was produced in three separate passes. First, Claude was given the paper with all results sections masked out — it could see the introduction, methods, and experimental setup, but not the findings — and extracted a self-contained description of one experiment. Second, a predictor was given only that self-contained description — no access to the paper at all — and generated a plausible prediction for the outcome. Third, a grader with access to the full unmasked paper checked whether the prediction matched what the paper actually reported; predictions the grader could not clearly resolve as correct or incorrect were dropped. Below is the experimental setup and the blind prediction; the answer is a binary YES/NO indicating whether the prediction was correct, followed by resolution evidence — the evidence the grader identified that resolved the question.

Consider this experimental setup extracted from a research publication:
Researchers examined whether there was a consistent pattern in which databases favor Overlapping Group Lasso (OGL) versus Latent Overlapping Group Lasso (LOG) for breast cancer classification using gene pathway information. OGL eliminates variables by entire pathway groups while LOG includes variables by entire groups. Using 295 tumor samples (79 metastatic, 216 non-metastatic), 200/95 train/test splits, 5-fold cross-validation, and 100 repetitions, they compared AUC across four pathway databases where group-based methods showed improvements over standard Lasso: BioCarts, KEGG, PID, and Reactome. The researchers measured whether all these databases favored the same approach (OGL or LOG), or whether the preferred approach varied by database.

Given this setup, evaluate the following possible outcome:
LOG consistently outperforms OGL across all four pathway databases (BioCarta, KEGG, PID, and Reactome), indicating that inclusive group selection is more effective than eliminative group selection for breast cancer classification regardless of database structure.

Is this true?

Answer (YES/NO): NO